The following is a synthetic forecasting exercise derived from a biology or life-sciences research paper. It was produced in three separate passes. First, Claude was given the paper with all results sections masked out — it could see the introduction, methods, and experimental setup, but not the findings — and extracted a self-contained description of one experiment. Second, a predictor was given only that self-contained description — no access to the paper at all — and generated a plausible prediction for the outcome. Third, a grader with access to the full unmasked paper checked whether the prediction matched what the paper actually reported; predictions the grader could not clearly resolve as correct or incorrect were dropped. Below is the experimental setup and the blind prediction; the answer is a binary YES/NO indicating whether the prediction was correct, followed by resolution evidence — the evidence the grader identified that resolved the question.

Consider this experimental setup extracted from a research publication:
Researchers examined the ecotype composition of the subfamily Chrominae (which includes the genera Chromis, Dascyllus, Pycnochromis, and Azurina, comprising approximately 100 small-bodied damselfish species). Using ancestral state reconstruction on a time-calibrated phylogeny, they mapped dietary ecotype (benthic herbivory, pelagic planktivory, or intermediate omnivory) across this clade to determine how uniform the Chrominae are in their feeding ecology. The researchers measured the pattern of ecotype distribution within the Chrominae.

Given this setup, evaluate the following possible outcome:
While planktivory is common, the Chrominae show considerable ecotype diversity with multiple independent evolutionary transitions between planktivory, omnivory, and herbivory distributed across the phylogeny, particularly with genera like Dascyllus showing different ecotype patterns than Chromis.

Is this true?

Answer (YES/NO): NO